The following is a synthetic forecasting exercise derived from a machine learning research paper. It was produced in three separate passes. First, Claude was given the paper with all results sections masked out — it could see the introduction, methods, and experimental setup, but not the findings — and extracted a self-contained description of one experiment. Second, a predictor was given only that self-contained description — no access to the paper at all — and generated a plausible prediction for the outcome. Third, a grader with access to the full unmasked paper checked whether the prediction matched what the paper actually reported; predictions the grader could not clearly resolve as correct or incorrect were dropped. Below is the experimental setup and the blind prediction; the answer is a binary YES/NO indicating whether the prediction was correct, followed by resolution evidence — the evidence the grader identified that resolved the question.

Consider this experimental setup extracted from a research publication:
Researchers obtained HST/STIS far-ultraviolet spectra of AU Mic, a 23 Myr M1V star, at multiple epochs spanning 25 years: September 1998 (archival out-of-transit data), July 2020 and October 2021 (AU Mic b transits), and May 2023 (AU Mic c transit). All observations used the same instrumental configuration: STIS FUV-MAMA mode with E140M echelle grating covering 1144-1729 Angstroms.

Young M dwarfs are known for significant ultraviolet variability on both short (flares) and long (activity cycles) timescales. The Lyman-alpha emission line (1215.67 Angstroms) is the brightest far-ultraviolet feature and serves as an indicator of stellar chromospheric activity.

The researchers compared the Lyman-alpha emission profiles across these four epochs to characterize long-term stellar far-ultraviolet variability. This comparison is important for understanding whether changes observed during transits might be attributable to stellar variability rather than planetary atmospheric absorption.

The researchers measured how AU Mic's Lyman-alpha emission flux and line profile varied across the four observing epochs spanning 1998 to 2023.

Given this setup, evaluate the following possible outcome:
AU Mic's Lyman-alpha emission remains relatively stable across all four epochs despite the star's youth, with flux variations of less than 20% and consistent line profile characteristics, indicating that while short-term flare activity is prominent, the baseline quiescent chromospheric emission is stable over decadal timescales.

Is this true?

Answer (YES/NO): NO